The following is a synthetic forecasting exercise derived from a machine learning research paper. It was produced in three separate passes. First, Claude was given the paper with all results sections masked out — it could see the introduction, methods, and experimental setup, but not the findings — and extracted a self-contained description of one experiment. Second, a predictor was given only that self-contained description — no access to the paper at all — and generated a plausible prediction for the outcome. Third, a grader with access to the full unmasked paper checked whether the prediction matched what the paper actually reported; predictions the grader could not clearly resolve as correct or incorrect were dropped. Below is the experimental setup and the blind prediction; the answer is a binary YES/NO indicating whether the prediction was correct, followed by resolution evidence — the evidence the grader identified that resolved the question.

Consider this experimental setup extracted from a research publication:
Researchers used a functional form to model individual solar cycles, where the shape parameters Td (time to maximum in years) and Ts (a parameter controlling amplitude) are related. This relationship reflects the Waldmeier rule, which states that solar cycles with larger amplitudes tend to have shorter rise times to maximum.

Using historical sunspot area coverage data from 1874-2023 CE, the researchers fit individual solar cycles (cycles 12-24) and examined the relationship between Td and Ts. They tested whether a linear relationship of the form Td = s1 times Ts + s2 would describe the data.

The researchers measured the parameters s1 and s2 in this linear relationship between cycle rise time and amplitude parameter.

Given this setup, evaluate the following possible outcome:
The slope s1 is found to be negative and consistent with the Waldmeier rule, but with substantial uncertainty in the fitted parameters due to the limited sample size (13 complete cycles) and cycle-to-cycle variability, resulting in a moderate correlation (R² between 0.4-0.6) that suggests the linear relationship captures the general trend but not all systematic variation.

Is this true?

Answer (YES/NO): NO